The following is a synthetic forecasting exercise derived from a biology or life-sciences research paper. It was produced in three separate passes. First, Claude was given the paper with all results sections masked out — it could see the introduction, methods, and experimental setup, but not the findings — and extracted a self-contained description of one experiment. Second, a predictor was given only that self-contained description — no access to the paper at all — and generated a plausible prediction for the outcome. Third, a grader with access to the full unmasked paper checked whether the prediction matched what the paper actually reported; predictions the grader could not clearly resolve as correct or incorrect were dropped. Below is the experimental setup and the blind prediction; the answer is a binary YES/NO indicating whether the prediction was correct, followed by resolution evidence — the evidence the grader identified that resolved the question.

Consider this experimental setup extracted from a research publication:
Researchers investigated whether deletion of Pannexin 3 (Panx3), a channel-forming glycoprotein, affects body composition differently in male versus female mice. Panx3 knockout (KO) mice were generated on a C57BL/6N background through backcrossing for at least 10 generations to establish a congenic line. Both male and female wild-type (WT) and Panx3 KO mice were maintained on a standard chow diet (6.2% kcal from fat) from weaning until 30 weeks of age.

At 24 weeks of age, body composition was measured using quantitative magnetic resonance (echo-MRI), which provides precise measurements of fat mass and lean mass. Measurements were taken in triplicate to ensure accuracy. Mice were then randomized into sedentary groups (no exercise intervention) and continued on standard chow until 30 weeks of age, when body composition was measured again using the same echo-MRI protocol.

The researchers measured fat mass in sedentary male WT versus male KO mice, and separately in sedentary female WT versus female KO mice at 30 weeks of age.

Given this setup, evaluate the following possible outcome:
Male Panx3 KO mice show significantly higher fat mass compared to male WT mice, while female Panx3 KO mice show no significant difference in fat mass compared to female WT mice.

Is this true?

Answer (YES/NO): NO